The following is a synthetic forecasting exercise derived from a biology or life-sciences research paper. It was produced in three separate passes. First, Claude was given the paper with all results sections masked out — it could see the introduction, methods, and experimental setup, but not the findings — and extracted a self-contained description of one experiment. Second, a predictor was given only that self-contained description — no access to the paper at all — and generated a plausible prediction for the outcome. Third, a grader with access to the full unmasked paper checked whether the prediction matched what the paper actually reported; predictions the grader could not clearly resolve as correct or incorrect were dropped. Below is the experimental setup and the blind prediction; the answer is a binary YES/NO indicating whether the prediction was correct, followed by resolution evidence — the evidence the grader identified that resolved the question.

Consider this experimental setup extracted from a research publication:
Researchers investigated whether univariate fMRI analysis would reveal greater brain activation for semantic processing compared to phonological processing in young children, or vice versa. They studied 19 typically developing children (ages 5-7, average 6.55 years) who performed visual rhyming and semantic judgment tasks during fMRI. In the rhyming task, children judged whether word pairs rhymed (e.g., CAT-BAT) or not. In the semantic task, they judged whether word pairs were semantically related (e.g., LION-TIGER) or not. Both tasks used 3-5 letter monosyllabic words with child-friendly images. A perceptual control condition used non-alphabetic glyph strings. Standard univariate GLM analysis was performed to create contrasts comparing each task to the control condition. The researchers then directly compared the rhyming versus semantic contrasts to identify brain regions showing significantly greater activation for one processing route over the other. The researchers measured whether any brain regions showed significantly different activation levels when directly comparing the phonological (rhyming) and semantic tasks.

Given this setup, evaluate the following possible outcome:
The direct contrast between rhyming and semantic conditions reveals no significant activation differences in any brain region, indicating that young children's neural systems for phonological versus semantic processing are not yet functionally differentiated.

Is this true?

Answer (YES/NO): NO